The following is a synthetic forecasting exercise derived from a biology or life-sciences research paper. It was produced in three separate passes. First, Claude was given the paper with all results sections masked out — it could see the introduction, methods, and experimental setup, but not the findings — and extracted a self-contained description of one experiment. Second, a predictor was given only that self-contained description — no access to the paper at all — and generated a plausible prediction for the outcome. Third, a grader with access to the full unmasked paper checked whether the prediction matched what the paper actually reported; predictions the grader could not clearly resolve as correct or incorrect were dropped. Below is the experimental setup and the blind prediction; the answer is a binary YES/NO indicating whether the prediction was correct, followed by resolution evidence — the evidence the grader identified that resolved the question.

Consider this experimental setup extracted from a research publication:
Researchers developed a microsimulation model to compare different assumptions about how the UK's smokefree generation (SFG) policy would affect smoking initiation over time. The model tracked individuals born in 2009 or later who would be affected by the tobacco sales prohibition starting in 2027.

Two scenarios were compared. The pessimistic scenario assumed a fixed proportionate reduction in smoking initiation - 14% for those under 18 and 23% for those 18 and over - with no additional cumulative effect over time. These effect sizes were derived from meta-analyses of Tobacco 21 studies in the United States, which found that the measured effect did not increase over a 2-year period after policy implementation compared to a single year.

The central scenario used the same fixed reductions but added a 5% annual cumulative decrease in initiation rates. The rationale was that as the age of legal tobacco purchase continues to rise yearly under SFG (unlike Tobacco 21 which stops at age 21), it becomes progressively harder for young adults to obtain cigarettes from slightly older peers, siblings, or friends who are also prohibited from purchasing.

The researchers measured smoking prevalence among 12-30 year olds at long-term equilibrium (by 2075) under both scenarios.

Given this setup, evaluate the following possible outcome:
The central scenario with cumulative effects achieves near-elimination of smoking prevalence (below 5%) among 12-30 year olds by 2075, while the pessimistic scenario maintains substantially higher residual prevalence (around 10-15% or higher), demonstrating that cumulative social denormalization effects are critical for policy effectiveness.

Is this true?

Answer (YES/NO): NO